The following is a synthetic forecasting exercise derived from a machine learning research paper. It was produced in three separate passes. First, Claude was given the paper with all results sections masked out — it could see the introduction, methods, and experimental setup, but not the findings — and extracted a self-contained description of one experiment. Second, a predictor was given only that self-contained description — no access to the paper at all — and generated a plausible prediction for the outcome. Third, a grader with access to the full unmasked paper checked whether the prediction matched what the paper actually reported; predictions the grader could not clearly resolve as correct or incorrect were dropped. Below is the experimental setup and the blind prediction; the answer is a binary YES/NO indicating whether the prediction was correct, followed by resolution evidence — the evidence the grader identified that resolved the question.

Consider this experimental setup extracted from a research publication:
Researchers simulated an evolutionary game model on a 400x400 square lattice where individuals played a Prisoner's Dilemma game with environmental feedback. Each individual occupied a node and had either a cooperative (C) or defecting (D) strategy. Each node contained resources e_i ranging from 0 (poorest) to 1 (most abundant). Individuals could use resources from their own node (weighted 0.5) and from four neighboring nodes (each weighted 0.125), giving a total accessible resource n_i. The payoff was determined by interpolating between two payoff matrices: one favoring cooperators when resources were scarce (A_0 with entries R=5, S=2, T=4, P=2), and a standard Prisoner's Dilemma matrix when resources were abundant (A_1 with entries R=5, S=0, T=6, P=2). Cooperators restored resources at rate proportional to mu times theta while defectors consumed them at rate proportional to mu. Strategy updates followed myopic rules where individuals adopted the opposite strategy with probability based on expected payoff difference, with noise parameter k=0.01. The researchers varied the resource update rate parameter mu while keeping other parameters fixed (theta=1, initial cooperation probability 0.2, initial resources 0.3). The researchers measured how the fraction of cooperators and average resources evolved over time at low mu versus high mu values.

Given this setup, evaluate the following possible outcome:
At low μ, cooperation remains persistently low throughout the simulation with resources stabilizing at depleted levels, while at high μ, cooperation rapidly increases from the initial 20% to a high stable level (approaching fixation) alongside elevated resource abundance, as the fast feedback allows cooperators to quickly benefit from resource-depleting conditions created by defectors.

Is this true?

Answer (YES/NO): NO